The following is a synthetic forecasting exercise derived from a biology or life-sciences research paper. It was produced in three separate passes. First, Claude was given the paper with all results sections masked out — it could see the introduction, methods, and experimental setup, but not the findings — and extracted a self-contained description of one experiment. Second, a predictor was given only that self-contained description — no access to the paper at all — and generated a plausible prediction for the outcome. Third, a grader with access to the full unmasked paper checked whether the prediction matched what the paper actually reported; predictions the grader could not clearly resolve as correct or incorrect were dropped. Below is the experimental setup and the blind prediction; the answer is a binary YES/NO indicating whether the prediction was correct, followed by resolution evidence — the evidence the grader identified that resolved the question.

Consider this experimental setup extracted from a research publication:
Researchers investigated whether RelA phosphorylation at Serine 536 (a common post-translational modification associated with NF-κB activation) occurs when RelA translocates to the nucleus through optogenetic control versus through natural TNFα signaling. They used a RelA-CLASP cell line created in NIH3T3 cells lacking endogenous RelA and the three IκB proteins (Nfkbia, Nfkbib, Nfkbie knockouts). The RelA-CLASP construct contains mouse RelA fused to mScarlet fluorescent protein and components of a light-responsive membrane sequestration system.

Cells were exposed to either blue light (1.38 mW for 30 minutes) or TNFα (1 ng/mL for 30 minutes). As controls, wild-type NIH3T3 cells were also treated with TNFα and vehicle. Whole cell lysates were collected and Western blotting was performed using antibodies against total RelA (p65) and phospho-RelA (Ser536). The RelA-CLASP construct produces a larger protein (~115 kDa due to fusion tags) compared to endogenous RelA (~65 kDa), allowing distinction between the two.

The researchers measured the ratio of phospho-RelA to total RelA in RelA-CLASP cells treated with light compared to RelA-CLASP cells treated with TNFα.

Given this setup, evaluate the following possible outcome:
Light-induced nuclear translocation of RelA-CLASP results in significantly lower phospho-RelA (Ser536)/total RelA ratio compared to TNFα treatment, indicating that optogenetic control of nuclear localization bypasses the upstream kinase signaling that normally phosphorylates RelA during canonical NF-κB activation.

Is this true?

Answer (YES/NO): YES